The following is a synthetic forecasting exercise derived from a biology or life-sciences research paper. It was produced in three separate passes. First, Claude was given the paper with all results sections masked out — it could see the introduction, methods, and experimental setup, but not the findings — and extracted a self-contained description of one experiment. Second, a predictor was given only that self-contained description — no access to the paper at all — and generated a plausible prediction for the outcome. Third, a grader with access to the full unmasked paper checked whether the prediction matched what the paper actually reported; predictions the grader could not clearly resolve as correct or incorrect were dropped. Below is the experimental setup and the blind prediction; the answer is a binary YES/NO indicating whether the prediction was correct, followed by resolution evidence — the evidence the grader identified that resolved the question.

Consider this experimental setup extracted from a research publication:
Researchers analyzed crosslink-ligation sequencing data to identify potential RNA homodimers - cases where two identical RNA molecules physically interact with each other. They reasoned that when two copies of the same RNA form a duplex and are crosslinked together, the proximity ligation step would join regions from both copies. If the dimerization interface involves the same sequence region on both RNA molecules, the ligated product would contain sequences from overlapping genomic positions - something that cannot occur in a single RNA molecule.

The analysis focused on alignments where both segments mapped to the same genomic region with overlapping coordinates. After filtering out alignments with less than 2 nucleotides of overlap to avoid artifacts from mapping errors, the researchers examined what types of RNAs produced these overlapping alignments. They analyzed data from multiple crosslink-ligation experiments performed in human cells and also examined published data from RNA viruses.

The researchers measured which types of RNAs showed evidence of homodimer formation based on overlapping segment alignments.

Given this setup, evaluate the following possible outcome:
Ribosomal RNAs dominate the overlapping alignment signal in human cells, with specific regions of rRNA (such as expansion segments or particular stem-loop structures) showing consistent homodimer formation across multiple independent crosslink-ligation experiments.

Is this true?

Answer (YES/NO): NO